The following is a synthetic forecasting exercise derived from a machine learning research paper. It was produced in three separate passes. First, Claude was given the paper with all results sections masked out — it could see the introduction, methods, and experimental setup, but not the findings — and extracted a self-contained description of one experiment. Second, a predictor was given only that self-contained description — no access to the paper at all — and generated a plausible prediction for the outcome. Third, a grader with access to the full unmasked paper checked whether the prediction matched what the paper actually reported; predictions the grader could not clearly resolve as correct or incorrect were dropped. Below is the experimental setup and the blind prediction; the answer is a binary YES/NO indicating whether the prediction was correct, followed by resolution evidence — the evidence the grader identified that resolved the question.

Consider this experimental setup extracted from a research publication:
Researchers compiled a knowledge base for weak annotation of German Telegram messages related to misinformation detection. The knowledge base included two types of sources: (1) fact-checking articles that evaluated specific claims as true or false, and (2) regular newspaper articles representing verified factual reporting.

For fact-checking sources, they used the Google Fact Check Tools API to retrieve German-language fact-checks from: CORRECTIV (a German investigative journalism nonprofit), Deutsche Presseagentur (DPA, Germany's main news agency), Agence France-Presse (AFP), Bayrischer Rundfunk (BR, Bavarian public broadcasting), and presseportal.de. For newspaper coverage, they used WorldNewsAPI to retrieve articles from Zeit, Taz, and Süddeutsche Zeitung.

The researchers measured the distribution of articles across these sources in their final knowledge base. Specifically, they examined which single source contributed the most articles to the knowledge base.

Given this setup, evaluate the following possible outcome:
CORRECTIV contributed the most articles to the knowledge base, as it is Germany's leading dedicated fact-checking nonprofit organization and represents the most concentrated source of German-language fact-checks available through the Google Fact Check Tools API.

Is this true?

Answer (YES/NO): YES